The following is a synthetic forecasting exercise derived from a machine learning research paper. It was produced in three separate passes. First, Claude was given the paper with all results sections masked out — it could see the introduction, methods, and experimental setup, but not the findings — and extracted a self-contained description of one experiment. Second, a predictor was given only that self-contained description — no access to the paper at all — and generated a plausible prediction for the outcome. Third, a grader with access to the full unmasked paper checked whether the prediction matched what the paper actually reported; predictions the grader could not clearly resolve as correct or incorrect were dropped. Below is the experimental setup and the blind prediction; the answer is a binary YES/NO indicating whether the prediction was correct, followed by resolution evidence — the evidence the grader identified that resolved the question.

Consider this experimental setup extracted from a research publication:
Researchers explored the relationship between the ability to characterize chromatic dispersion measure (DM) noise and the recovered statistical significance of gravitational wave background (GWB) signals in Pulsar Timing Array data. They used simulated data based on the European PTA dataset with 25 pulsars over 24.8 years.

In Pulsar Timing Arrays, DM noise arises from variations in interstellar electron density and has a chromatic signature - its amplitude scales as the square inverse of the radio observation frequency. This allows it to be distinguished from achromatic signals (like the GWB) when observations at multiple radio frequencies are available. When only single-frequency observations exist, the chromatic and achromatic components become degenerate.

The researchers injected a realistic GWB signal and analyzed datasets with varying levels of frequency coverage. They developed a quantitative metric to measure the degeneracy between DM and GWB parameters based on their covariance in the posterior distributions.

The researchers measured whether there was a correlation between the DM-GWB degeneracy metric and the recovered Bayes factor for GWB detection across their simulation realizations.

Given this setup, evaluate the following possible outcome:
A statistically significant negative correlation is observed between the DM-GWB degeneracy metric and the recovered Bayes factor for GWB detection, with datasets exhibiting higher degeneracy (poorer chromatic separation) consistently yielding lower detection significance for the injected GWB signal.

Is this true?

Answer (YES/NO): YES